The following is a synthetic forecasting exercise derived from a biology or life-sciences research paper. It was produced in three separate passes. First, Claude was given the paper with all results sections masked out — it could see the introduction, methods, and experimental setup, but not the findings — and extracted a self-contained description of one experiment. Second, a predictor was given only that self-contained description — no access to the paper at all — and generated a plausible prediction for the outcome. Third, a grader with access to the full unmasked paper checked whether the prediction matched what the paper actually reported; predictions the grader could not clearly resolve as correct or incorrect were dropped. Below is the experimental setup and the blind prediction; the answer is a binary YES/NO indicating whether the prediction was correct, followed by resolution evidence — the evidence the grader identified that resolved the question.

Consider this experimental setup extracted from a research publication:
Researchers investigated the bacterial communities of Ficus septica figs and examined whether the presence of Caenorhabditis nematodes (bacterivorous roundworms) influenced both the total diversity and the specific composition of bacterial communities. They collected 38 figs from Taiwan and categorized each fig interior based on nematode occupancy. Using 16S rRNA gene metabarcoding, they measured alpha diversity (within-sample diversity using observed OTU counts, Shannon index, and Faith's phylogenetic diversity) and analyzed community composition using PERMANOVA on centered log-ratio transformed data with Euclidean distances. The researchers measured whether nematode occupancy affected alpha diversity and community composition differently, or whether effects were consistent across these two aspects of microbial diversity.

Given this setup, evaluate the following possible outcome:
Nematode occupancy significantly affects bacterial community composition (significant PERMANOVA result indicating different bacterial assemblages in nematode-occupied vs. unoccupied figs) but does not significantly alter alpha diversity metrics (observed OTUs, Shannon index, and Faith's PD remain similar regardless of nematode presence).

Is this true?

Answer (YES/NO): YES